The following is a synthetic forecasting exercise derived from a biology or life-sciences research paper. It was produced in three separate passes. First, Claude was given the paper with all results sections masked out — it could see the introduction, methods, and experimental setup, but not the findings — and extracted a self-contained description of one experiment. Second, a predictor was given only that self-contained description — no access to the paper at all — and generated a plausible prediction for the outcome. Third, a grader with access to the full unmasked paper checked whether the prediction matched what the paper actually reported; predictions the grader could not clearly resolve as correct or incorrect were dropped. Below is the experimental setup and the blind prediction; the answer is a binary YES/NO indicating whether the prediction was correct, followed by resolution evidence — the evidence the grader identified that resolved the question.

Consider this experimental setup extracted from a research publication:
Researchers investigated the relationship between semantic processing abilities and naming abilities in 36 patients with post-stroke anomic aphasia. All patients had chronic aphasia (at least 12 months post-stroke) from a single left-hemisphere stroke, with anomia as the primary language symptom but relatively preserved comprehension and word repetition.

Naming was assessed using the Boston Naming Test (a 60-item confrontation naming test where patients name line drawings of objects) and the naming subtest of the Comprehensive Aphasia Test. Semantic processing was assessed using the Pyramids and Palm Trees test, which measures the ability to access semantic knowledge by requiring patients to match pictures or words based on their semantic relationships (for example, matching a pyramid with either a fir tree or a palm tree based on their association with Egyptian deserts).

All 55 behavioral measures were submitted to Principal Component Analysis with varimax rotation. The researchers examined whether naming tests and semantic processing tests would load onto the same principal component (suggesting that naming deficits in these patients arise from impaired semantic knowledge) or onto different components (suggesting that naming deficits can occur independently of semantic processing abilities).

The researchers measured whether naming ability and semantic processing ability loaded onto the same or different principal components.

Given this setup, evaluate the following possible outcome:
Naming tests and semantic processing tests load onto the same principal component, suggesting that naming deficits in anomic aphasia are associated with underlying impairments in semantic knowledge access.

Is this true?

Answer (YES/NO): YES